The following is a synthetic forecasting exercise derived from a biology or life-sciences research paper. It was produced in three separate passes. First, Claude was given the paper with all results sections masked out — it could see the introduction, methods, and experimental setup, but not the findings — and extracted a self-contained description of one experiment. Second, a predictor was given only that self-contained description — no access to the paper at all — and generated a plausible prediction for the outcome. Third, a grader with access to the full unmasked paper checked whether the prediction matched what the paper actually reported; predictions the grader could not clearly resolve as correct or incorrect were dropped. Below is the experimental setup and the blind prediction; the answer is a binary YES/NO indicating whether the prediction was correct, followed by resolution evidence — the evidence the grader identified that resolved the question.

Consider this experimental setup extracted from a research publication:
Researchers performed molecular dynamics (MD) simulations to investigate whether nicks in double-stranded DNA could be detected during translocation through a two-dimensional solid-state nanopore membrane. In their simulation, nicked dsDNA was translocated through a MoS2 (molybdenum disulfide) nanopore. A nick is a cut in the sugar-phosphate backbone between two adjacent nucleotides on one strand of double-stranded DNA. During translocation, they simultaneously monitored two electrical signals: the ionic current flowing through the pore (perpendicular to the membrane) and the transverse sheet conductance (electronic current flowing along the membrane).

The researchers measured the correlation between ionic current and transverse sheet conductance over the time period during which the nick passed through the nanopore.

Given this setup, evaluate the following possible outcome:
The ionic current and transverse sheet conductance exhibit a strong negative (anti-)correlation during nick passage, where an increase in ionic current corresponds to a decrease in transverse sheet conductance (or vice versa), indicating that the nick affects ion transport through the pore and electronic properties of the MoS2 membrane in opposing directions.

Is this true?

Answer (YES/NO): YES